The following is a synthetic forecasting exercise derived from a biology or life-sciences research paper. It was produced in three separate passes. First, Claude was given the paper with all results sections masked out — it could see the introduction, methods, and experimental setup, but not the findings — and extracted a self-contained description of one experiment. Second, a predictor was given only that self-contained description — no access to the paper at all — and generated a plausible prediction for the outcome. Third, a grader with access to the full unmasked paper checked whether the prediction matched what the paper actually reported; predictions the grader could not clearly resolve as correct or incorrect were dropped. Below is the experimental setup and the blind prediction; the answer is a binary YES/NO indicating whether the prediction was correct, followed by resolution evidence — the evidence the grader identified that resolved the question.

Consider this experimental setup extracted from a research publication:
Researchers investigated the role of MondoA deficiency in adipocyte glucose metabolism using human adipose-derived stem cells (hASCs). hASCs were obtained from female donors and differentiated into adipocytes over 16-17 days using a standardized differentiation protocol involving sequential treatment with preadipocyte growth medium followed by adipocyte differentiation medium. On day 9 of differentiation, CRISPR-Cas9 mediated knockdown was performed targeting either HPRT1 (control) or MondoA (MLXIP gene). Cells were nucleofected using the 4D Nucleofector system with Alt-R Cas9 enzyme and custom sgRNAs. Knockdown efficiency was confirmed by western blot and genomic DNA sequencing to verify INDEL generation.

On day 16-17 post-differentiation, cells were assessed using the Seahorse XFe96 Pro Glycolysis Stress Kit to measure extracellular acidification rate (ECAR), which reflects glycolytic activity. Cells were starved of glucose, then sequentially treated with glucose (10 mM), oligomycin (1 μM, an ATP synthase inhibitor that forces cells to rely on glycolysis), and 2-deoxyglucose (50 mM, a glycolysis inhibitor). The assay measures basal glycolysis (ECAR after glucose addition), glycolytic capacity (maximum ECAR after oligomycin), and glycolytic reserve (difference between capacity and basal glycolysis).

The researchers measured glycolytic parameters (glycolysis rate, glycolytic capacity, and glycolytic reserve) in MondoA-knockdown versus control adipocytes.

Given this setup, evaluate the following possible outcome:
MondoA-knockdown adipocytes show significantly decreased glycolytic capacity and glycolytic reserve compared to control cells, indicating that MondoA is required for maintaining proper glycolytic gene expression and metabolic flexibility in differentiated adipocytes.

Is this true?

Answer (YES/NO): NO